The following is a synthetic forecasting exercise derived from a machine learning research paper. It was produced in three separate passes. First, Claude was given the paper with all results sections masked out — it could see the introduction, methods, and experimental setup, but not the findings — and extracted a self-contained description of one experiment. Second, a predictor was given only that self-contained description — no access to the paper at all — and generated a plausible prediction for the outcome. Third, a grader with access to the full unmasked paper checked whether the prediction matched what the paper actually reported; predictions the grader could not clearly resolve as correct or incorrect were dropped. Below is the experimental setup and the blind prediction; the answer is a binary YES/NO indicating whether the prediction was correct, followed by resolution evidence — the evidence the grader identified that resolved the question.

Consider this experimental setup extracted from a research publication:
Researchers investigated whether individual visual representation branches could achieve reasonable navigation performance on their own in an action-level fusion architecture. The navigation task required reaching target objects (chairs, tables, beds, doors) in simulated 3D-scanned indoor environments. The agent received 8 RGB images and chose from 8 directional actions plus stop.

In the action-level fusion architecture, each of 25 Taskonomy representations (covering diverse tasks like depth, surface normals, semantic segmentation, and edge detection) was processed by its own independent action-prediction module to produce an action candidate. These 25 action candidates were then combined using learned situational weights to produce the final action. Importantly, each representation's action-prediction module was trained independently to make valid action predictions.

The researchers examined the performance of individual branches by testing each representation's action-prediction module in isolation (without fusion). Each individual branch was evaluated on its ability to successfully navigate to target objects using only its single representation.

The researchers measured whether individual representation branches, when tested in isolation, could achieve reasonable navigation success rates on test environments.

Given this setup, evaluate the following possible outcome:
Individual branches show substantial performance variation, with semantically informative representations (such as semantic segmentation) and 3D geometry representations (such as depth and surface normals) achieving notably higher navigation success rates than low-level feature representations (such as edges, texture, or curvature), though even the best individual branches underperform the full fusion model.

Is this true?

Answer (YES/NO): YES